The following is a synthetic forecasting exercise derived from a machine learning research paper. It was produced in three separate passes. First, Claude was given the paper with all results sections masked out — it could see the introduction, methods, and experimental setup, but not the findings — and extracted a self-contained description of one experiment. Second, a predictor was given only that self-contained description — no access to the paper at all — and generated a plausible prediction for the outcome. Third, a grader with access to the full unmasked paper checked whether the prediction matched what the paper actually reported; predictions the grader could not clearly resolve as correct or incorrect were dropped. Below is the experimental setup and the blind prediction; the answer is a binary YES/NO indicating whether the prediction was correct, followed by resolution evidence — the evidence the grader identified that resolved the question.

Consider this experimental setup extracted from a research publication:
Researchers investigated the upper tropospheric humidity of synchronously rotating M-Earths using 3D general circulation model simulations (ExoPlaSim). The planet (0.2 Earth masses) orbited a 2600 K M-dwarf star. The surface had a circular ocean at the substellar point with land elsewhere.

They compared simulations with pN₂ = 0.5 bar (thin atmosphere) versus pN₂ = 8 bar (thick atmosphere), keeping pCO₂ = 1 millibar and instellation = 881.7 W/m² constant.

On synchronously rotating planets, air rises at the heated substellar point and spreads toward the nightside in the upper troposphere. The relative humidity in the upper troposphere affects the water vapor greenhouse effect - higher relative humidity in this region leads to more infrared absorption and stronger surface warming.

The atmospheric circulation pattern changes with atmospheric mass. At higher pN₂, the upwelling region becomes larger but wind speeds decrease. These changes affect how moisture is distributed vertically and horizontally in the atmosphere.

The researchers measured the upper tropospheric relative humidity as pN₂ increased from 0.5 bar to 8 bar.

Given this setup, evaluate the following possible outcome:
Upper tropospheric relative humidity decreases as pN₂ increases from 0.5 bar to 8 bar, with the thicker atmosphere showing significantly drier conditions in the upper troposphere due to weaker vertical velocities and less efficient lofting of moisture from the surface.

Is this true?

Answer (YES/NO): NO